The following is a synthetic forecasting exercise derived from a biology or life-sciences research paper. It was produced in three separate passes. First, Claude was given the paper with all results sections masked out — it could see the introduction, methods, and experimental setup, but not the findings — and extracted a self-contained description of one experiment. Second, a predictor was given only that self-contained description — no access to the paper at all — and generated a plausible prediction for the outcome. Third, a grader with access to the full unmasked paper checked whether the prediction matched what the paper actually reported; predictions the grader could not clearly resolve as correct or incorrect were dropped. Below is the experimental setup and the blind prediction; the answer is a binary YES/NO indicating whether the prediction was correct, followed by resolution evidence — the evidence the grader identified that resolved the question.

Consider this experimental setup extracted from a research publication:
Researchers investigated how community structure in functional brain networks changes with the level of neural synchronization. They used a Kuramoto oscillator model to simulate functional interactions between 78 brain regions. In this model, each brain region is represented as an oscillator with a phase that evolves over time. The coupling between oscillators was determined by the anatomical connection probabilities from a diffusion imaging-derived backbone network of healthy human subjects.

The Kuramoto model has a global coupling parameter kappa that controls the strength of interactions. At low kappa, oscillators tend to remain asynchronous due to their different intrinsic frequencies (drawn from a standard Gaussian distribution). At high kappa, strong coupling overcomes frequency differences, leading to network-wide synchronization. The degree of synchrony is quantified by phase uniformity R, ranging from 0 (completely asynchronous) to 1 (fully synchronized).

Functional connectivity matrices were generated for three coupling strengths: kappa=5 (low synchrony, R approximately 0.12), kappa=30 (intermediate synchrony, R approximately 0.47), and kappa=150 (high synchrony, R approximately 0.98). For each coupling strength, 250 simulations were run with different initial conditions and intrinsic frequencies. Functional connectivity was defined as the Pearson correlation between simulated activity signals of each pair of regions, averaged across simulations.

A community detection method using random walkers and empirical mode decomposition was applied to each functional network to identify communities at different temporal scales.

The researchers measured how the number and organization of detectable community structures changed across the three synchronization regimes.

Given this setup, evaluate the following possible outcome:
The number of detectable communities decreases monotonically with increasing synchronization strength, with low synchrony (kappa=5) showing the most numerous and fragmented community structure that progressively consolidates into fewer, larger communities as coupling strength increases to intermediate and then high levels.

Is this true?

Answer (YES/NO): YES